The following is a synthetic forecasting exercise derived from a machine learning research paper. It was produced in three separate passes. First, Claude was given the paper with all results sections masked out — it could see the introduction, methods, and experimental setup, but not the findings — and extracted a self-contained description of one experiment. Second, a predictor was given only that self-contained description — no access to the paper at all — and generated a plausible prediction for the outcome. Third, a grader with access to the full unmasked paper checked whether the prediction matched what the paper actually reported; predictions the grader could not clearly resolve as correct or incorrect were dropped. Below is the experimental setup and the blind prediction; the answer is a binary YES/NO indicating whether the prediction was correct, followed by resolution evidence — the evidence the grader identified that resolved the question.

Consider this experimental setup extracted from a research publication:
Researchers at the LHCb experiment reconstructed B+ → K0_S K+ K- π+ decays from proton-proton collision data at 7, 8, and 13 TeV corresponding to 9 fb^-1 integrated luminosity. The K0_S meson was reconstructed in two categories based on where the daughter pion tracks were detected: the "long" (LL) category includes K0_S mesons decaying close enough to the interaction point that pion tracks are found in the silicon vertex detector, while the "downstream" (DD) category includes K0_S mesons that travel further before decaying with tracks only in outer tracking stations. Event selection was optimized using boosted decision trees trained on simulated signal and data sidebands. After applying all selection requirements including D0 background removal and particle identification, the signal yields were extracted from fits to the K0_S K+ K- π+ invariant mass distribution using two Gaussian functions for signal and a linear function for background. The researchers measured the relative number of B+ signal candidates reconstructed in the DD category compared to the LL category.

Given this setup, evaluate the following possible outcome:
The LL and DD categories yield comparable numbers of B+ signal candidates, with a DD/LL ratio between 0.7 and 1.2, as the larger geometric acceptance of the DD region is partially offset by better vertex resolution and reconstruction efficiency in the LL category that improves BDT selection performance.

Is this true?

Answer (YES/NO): NO